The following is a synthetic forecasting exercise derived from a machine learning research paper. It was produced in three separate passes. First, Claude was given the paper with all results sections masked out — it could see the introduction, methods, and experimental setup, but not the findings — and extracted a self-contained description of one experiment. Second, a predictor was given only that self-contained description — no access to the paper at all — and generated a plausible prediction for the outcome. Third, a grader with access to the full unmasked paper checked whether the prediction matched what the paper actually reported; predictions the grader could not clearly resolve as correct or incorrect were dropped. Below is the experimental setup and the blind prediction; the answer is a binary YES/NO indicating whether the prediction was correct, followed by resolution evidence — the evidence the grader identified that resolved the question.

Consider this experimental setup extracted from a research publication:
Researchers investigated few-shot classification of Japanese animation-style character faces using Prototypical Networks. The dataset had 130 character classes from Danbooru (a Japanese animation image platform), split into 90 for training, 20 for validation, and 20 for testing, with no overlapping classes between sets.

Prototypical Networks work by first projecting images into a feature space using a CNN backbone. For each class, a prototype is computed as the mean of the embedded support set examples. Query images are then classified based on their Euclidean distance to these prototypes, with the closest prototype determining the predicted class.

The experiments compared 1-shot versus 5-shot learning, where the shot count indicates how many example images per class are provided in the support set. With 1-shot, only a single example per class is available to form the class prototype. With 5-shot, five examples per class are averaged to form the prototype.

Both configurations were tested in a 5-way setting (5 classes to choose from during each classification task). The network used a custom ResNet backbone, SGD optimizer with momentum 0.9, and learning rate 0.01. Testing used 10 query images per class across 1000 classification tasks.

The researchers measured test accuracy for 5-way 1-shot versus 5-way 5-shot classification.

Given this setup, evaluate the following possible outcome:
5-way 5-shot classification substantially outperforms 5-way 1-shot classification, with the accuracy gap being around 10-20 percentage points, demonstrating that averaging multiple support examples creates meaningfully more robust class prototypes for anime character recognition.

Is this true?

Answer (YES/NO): YES